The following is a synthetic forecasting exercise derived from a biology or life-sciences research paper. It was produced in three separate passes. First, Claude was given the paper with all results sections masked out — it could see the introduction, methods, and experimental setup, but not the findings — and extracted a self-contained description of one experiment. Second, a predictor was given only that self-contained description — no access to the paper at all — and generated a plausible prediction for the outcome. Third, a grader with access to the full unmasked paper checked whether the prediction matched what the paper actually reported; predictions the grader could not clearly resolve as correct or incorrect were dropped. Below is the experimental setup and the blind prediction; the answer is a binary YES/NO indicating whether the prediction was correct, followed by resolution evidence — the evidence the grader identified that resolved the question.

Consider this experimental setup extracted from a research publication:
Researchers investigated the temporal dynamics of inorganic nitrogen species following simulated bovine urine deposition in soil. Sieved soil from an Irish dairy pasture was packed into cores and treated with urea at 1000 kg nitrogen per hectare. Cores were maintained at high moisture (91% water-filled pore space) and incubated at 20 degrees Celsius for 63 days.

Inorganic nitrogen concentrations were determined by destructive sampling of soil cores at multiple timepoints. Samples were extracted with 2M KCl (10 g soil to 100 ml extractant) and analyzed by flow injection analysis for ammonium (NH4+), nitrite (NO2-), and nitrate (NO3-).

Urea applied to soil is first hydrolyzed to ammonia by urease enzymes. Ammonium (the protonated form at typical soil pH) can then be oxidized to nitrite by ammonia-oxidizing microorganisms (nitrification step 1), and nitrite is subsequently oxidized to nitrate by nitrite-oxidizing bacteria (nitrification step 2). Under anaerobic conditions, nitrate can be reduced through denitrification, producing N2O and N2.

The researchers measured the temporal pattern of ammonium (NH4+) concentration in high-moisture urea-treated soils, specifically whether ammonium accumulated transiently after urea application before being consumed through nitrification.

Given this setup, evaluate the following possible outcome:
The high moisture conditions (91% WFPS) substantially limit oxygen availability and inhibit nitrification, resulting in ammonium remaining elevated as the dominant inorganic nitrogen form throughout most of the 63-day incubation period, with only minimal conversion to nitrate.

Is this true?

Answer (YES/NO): NO